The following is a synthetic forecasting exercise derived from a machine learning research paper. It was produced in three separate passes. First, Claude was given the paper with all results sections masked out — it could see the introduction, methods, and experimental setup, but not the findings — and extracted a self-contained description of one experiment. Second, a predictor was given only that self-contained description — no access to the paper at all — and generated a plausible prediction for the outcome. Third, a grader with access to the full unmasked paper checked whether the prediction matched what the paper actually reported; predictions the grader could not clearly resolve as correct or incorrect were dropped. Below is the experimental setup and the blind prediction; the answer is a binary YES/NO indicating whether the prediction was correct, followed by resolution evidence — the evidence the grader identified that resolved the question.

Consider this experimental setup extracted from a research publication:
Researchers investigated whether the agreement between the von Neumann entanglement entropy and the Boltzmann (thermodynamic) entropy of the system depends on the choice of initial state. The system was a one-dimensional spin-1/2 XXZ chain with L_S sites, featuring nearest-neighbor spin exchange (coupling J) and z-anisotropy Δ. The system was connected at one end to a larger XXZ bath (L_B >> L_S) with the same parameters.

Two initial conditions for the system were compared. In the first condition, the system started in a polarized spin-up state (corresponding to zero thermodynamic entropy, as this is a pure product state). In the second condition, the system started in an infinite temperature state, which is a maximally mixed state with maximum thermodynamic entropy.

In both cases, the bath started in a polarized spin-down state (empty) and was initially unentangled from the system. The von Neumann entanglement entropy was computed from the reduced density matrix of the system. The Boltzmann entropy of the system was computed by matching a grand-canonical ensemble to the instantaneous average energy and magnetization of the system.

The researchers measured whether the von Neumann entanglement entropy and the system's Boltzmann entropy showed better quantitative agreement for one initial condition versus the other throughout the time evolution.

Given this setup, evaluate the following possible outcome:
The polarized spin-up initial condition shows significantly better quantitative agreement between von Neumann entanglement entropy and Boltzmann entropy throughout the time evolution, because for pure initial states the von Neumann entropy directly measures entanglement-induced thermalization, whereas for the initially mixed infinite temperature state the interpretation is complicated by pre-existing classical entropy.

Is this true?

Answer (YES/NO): NO